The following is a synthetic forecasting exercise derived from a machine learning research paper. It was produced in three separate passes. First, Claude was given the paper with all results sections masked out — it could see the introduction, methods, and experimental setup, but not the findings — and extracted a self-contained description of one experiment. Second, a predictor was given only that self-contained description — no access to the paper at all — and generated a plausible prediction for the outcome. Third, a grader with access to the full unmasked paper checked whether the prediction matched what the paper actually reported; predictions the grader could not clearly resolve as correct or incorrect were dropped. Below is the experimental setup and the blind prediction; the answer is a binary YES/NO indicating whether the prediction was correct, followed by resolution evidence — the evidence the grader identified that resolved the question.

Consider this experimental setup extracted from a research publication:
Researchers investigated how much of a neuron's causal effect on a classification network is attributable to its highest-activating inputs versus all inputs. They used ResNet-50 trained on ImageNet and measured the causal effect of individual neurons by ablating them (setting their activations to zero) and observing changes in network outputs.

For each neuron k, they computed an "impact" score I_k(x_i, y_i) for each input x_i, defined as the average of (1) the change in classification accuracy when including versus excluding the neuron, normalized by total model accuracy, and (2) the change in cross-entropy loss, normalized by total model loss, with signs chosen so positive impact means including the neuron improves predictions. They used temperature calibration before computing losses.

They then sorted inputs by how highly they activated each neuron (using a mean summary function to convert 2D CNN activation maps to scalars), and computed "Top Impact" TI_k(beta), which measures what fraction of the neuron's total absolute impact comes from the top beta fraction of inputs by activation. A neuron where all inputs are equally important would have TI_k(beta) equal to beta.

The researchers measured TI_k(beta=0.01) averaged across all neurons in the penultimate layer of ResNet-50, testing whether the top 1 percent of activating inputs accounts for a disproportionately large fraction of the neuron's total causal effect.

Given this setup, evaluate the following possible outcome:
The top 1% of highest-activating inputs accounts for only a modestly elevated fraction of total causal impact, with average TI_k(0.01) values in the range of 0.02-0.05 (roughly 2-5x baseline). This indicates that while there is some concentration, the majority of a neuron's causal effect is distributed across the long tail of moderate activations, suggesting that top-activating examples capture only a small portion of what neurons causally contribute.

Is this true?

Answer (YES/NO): NO